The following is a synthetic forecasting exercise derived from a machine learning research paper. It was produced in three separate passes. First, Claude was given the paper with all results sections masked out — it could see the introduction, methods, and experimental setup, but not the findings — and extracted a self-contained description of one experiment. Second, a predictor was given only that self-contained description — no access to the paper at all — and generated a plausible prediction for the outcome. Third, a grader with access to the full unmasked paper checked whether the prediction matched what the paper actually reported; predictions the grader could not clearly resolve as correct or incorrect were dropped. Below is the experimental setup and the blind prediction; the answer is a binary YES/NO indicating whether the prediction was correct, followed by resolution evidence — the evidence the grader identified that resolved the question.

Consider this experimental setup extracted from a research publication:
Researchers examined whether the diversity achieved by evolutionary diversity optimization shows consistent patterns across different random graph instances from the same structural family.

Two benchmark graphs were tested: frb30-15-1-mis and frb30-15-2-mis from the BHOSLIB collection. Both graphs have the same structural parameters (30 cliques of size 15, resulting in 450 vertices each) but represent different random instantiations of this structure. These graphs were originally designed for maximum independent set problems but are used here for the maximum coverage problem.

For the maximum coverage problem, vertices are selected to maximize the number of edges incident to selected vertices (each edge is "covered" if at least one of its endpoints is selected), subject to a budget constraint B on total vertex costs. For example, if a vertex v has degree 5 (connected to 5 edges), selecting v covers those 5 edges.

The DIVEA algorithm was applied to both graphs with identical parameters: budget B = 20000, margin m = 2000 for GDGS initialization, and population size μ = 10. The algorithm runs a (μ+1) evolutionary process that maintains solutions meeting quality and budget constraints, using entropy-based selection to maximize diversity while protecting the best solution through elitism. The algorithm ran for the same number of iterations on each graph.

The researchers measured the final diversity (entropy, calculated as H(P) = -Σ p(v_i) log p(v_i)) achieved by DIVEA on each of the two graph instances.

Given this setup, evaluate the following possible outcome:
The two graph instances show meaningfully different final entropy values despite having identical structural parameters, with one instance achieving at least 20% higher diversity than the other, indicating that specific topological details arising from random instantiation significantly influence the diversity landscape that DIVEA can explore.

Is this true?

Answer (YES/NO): NO